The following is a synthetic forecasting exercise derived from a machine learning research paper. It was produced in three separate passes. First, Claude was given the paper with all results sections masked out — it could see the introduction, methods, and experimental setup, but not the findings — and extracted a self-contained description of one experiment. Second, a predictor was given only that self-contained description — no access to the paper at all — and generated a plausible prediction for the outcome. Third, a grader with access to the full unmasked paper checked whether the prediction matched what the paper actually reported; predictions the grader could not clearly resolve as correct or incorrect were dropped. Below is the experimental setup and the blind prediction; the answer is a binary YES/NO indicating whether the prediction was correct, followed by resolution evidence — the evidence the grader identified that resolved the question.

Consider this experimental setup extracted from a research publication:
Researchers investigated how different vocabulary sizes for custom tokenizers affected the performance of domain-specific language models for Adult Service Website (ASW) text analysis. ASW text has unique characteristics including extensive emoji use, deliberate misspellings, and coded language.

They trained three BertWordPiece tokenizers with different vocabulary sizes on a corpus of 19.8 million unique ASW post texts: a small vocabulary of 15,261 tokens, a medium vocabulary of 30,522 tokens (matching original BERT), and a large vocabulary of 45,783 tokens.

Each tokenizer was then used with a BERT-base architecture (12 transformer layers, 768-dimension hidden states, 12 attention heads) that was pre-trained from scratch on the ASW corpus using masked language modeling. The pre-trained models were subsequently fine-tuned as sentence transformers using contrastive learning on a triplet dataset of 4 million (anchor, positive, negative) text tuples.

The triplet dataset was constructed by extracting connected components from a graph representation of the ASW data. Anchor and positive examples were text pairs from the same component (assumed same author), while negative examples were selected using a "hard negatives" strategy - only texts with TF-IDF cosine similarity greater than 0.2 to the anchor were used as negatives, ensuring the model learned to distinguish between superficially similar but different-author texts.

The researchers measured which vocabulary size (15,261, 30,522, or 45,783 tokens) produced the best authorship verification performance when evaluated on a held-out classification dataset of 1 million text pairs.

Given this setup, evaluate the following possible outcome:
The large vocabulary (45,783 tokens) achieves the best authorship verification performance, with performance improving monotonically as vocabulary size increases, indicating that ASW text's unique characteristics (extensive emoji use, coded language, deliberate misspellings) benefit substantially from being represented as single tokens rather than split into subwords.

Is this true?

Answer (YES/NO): NO